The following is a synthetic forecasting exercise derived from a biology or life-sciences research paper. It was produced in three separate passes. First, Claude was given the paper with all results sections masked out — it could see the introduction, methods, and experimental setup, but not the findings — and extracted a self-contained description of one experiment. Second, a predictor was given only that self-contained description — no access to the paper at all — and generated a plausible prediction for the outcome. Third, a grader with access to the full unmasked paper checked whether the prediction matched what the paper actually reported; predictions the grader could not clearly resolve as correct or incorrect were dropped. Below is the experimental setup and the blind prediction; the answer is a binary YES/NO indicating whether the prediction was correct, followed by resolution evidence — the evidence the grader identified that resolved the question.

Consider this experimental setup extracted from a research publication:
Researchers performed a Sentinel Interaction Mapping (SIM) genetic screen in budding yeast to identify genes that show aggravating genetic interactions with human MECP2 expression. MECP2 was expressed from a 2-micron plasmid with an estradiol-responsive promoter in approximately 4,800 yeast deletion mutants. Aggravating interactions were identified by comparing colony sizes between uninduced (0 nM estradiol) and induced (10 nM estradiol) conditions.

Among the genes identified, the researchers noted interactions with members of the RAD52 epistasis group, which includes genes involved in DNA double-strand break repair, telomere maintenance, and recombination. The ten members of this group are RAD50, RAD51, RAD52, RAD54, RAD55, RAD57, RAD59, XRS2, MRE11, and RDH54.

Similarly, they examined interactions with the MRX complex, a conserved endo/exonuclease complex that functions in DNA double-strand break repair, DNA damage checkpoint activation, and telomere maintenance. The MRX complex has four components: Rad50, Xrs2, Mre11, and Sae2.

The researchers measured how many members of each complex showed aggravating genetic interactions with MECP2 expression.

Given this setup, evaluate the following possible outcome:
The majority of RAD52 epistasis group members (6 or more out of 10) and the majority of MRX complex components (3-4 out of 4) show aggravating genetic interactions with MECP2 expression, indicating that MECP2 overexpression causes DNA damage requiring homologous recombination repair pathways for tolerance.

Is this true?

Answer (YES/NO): NO